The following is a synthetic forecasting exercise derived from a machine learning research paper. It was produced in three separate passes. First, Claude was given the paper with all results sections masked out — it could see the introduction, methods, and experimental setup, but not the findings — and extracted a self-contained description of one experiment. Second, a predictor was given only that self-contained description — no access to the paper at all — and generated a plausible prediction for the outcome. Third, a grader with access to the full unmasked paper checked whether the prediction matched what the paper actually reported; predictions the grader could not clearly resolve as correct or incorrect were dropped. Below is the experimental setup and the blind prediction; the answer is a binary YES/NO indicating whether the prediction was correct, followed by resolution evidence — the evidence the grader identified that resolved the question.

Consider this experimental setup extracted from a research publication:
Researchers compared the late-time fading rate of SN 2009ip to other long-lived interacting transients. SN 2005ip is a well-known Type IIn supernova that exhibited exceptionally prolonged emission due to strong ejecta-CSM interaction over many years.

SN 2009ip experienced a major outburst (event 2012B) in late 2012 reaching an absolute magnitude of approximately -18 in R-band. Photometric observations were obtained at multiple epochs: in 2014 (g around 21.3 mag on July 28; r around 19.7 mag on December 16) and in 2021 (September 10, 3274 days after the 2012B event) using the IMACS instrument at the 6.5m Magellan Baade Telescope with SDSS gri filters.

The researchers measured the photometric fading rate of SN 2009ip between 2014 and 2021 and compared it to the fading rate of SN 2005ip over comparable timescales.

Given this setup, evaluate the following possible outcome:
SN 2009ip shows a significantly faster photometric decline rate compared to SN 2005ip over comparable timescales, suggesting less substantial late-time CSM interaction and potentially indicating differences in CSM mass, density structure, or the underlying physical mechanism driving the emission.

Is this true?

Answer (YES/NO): NO